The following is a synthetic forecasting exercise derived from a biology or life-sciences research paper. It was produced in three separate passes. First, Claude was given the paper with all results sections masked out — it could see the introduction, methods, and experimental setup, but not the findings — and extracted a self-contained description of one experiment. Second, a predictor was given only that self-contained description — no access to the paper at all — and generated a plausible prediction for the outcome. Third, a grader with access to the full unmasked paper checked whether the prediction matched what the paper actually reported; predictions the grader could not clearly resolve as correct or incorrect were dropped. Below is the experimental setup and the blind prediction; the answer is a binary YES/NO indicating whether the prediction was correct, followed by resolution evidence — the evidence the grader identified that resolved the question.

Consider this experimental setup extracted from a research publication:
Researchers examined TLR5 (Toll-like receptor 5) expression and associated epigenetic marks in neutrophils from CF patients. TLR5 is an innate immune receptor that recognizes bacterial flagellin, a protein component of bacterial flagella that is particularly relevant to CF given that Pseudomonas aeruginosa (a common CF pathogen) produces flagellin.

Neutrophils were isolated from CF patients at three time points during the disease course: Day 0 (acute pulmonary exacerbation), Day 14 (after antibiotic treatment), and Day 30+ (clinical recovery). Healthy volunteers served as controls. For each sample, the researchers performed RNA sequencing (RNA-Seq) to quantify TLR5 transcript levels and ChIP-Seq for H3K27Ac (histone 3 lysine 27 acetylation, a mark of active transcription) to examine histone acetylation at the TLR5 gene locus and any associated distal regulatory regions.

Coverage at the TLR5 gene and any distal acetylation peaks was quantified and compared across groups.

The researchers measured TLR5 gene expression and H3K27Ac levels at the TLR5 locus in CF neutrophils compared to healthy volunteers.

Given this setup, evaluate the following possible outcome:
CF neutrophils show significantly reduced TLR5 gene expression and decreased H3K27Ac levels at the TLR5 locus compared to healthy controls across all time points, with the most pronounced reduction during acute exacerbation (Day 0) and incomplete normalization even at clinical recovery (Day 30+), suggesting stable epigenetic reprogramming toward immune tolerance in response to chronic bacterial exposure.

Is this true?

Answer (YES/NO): NO